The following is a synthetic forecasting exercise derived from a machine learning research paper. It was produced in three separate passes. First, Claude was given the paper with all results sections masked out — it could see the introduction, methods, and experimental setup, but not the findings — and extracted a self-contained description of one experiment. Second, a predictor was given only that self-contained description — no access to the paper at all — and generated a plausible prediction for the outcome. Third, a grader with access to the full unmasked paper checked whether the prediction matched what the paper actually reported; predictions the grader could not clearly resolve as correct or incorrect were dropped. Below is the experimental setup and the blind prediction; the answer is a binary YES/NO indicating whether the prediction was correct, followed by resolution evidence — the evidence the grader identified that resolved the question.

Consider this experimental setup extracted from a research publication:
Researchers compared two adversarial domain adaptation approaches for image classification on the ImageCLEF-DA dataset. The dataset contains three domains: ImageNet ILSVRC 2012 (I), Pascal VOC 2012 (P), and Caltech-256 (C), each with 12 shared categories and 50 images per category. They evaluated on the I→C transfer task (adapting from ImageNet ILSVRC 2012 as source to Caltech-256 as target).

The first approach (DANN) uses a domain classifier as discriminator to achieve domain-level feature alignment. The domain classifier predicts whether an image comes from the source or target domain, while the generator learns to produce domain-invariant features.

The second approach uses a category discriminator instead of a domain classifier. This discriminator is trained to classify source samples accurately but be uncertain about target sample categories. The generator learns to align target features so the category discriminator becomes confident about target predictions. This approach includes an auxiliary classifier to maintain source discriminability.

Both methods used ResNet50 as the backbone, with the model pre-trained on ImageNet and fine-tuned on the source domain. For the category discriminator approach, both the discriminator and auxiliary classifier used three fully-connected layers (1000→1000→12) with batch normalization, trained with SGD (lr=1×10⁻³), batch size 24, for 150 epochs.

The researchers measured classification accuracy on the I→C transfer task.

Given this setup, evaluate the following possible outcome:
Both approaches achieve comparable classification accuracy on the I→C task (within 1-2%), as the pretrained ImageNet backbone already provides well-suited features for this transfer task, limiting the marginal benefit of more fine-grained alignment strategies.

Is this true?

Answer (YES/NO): YES